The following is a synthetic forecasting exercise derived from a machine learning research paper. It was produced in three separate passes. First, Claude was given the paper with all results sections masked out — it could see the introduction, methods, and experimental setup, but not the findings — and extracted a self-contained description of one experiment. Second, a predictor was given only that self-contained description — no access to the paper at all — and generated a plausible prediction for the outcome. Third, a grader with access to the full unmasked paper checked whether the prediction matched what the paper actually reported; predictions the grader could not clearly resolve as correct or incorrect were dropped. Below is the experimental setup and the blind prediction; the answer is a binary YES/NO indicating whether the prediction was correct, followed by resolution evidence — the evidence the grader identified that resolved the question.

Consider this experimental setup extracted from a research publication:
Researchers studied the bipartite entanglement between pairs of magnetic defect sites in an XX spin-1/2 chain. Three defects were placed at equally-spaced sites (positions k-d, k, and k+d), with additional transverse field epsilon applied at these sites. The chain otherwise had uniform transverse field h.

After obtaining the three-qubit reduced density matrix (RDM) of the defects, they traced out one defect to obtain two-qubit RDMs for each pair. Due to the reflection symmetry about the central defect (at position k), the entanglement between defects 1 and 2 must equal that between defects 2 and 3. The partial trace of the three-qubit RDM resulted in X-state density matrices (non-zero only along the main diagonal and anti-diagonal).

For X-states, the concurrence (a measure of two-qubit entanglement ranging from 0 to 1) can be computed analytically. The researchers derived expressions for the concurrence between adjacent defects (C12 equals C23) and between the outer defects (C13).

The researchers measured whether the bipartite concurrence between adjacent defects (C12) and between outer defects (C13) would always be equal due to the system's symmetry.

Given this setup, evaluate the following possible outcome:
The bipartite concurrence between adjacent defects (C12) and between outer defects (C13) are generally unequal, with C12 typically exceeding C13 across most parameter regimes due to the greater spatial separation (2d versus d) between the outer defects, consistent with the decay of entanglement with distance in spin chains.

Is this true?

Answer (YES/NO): YES